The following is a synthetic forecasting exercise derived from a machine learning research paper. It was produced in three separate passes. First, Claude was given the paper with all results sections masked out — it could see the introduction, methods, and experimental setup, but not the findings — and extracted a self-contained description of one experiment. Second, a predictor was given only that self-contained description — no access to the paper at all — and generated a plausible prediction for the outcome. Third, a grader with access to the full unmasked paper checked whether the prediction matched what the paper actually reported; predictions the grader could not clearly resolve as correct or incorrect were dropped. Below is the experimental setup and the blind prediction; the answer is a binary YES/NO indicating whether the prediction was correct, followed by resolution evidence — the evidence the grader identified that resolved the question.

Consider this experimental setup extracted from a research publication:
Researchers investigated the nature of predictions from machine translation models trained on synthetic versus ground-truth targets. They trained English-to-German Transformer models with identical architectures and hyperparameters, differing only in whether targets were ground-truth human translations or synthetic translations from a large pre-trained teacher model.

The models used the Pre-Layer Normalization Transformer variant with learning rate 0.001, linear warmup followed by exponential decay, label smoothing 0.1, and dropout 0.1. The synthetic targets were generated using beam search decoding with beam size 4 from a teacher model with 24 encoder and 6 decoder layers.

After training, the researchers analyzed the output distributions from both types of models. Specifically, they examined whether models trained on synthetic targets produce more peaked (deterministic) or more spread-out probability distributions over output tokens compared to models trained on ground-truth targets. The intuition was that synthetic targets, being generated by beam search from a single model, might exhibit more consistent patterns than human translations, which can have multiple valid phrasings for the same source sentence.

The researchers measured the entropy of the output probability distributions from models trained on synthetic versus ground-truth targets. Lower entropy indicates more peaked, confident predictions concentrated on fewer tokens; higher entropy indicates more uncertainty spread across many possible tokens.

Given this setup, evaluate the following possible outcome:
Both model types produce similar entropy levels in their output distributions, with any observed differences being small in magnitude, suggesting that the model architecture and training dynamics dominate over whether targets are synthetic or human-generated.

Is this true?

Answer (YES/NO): NO